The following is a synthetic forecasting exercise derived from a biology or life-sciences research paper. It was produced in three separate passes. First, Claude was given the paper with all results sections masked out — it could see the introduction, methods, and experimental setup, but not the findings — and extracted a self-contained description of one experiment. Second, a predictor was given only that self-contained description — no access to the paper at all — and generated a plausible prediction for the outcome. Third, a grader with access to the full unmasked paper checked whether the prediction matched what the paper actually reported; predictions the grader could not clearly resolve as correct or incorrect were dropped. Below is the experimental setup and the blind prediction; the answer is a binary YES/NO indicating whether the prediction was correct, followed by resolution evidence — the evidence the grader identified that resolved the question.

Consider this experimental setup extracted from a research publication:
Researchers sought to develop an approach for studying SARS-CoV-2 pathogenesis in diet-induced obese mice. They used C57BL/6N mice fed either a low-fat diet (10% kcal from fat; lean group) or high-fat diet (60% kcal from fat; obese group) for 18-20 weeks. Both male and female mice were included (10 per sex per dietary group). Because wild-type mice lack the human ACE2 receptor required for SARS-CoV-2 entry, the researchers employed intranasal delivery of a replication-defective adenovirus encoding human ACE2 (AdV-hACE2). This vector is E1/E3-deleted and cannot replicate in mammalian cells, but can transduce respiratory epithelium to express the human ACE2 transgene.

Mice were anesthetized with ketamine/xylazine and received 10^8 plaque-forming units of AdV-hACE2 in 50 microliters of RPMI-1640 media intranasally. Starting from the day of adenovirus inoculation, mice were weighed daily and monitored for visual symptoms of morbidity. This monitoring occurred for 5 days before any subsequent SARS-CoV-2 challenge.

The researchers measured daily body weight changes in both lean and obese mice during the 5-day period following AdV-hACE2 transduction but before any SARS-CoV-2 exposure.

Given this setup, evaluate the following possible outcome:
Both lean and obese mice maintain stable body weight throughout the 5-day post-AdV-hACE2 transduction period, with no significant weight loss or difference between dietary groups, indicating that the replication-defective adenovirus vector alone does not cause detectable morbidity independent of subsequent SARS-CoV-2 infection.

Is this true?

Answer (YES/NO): NO